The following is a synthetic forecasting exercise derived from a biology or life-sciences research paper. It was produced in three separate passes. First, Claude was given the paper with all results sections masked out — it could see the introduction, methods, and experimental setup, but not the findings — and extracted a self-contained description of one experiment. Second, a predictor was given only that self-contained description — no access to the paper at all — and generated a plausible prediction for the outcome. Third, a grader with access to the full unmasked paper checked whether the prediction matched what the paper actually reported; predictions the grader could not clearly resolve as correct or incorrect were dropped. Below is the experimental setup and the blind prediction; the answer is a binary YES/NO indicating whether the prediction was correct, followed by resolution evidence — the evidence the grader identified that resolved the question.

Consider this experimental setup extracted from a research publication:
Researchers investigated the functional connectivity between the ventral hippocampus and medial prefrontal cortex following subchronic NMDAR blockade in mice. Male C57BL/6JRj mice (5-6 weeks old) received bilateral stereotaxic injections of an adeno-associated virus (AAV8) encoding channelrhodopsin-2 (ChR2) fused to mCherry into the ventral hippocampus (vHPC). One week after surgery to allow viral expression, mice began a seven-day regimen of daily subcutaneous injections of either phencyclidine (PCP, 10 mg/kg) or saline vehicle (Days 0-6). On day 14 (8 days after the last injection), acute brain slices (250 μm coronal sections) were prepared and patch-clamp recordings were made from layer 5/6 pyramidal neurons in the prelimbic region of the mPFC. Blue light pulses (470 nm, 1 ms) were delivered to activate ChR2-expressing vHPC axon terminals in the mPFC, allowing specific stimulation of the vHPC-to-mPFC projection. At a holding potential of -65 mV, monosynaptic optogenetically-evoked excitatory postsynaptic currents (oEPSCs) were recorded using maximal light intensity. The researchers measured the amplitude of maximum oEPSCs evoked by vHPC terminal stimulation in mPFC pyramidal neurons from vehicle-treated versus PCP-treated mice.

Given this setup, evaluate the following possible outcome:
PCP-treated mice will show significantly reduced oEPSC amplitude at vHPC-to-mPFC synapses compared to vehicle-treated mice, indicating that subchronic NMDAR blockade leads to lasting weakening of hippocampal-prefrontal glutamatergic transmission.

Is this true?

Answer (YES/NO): YES